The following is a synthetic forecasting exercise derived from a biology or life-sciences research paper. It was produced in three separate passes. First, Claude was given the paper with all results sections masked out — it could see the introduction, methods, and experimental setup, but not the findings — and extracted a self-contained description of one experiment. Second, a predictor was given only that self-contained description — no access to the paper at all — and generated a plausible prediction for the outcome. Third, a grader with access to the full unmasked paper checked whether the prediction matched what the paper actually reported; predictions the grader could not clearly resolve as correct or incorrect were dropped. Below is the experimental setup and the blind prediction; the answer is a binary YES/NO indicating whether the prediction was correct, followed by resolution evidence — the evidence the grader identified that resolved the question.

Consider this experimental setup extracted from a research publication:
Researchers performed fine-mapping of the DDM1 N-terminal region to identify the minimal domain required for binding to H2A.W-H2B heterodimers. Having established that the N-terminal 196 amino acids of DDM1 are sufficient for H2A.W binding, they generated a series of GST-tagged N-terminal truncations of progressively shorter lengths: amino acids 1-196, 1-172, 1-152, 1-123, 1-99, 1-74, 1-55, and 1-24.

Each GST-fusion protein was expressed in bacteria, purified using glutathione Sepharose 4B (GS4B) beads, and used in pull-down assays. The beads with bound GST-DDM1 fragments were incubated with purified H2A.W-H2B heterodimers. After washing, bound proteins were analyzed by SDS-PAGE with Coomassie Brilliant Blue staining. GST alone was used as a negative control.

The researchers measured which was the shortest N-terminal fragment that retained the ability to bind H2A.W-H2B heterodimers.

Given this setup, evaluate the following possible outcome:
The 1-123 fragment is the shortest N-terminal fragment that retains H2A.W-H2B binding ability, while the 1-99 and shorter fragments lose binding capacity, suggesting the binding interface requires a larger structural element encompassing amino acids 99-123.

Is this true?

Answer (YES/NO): YES